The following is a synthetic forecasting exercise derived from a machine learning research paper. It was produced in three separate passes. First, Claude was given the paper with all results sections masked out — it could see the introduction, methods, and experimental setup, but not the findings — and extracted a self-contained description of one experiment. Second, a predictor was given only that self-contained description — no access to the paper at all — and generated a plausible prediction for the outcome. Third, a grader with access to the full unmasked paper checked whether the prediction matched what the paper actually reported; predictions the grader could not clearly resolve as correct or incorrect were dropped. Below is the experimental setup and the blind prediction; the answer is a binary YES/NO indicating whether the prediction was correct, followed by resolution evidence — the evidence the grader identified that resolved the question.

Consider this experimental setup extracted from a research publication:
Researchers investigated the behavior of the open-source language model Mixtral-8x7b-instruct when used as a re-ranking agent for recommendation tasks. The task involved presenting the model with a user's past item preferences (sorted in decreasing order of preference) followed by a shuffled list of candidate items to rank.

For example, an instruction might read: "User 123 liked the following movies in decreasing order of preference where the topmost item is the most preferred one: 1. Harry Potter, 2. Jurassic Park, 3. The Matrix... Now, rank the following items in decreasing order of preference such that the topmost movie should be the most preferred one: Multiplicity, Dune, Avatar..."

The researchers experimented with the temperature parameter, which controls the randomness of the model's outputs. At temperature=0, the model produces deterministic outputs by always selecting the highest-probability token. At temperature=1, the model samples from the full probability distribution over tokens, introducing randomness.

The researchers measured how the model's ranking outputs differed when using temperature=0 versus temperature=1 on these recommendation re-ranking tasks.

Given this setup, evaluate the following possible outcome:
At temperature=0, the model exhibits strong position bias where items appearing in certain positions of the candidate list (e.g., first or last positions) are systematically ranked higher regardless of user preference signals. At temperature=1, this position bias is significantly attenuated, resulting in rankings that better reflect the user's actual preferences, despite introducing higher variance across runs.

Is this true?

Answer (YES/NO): NO